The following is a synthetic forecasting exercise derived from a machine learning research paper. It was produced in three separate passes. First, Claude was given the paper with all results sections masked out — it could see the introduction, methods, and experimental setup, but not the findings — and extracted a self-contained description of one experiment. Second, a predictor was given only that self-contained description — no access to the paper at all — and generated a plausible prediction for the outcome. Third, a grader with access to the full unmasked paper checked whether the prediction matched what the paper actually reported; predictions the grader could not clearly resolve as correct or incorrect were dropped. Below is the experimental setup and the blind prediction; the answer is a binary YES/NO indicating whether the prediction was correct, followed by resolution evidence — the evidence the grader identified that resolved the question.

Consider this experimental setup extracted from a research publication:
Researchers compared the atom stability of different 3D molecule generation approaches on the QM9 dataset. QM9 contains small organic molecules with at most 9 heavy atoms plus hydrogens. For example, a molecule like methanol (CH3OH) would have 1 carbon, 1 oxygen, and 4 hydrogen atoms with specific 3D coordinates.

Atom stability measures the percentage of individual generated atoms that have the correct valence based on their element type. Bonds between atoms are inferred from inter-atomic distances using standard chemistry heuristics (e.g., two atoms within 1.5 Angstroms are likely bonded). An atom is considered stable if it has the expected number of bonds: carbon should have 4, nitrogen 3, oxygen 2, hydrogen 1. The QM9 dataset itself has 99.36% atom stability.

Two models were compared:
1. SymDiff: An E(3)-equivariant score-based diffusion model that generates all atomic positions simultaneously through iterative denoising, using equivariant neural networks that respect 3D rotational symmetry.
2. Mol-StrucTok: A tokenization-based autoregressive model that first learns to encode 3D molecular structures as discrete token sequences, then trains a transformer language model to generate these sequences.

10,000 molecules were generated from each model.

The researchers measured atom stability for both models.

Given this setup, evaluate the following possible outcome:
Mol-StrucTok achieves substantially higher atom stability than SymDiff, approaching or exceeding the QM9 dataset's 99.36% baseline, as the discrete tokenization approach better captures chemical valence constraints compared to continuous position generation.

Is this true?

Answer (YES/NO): NO